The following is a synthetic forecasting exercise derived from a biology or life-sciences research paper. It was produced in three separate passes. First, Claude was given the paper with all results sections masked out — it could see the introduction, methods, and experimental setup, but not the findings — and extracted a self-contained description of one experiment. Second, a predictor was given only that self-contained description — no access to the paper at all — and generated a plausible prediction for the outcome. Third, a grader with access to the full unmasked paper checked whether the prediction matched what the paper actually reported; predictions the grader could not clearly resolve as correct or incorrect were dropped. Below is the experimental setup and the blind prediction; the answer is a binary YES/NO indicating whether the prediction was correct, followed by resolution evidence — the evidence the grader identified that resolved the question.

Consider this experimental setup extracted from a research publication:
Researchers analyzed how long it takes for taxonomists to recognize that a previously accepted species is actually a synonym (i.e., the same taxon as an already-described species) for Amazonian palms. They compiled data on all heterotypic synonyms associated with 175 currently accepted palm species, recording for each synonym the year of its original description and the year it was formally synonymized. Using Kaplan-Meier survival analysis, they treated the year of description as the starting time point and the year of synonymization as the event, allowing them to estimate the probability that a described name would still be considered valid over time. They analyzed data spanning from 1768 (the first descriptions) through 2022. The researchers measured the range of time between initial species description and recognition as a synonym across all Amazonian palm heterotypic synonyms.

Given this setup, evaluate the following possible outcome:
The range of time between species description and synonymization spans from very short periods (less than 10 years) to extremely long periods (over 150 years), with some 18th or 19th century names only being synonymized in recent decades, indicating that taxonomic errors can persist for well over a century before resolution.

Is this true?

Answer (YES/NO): YES